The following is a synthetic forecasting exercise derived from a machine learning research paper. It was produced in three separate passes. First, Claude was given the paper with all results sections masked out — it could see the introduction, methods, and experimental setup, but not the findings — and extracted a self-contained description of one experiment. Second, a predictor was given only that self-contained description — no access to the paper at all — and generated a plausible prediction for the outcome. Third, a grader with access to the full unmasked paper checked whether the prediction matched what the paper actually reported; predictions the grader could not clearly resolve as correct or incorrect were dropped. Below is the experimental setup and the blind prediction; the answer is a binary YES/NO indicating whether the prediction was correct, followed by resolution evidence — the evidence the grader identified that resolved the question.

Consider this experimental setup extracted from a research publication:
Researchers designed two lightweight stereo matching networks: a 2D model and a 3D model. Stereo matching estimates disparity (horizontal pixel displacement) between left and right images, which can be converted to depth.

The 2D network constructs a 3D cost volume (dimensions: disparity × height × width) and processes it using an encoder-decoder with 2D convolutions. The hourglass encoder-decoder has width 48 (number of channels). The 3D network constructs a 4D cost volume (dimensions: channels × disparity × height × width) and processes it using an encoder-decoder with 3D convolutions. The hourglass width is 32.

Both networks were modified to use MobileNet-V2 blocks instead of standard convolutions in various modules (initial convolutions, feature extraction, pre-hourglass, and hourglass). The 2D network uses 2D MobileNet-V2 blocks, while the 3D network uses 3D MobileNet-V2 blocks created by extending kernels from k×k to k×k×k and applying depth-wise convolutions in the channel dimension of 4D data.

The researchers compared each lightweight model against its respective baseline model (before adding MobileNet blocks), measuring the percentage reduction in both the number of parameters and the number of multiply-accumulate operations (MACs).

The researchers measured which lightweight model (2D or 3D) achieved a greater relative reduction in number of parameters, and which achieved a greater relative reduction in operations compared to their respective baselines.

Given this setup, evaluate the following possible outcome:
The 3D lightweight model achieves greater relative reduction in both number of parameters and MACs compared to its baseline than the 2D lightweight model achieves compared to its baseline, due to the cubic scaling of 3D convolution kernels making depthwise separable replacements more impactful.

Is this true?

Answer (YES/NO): NO